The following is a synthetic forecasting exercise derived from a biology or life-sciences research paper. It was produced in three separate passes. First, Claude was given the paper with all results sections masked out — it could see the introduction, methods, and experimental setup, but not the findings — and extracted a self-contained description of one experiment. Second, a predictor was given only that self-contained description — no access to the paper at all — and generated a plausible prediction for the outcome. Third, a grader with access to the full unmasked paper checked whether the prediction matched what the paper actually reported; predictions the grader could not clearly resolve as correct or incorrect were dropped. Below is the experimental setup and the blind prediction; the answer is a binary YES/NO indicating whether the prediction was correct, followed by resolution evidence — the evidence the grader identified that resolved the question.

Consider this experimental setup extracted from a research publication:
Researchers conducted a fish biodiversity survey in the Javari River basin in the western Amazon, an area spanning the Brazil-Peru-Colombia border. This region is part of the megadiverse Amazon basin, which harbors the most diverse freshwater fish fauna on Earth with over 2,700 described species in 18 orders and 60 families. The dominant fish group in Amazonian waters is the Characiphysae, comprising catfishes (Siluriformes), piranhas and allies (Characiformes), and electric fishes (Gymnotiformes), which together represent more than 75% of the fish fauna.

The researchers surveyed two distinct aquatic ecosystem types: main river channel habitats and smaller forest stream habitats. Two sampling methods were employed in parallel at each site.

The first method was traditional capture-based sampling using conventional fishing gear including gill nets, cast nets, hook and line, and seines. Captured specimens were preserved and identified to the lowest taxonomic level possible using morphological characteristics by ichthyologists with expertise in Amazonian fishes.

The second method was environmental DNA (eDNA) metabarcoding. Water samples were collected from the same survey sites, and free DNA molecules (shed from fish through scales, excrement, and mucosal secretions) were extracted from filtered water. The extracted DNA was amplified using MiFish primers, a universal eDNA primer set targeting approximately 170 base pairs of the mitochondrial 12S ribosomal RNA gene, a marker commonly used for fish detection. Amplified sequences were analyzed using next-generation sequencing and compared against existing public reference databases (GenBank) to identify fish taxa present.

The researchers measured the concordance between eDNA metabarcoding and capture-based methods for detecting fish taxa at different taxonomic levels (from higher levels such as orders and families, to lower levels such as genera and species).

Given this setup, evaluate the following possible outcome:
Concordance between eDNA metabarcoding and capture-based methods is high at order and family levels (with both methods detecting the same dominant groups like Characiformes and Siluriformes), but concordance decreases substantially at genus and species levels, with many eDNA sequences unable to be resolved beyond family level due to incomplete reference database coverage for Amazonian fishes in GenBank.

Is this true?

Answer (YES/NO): YES